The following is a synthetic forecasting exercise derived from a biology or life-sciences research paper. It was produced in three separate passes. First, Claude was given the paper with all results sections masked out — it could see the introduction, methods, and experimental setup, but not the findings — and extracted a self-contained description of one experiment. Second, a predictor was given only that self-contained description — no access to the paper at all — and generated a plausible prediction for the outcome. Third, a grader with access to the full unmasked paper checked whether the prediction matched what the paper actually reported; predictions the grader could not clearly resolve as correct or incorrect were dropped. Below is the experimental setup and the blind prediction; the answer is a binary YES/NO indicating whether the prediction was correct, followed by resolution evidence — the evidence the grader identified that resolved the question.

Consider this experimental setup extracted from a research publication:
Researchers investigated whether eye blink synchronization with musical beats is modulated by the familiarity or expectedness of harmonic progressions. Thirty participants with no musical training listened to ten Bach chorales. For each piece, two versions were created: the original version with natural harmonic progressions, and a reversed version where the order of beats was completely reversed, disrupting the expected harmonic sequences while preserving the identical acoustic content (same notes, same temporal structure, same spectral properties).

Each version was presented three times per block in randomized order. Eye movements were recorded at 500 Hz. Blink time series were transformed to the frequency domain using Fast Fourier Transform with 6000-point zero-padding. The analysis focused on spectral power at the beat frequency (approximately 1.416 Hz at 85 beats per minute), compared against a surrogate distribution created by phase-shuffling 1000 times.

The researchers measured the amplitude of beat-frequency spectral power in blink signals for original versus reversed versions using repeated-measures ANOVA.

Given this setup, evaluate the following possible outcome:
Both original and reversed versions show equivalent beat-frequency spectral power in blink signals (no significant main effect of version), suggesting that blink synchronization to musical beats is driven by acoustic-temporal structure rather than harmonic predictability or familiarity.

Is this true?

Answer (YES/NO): YES